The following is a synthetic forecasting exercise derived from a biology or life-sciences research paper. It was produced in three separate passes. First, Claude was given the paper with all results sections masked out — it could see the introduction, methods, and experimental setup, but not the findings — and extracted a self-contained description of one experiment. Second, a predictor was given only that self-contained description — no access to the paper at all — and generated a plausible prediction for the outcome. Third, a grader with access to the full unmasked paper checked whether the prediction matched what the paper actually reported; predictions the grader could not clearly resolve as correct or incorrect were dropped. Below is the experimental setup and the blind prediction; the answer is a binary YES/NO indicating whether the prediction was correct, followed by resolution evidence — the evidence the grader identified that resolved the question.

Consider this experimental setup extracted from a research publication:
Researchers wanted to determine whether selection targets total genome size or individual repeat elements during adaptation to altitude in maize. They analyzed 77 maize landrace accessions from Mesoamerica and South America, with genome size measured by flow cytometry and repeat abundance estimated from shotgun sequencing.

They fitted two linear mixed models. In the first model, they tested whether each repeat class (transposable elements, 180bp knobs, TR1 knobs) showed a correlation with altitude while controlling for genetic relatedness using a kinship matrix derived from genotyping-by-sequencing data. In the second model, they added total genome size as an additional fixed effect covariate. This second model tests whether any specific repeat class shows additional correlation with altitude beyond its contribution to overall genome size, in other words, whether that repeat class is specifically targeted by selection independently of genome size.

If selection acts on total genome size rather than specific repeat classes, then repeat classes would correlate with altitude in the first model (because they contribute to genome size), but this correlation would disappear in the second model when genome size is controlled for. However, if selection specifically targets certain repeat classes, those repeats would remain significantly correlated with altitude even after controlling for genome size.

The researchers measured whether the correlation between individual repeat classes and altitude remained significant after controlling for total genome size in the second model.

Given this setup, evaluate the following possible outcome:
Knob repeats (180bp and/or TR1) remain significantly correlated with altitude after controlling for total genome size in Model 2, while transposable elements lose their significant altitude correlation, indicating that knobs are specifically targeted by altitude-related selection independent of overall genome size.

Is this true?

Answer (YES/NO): YES